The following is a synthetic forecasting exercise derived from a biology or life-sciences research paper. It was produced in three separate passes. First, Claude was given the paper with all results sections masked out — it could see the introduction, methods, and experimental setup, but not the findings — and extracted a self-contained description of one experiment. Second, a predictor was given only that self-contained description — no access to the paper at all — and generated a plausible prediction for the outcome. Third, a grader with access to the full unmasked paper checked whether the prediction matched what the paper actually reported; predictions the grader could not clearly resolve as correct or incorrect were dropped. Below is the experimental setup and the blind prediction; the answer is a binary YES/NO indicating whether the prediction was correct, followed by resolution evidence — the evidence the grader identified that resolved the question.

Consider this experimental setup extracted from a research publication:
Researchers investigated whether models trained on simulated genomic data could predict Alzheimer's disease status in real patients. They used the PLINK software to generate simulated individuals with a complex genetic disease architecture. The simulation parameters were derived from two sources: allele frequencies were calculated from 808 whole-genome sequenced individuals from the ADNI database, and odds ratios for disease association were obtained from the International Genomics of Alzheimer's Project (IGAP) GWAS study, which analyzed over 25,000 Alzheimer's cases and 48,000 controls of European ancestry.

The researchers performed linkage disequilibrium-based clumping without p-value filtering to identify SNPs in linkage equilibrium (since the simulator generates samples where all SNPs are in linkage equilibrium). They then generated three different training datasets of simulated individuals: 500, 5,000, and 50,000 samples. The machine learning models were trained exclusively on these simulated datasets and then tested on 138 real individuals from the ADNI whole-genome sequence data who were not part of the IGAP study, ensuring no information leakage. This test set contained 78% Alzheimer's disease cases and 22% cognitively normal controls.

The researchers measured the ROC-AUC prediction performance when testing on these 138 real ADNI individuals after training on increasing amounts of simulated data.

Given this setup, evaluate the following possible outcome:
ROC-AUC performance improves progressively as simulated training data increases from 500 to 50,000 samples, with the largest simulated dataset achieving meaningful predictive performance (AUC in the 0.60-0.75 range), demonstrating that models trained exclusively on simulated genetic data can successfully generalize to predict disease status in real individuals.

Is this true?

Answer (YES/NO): NO